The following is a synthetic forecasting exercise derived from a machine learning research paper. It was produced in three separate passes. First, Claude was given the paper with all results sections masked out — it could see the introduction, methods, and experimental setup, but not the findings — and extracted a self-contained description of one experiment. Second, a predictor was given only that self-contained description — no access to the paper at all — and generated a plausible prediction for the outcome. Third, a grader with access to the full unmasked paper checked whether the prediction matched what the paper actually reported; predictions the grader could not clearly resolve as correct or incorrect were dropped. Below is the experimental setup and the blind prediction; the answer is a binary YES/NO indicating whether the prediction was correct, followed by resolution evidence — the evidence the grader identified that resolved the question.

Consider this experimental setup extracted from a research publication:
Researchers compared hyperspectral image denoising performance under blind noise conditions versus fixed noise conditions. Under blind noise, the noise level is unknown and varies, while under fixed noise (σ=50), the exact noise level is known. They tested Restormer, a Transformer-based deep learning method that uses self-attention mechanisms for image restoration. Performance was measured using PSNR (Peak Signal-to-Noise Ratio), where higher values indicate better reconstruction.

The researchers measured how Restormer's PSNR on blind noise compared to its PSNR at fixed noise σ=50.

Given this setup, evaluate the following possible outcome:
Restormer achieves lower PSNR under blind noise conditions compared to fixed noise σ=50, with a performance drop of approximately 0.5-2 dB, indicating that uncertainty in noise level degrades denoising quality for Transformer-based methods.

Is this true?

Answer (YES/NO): YES